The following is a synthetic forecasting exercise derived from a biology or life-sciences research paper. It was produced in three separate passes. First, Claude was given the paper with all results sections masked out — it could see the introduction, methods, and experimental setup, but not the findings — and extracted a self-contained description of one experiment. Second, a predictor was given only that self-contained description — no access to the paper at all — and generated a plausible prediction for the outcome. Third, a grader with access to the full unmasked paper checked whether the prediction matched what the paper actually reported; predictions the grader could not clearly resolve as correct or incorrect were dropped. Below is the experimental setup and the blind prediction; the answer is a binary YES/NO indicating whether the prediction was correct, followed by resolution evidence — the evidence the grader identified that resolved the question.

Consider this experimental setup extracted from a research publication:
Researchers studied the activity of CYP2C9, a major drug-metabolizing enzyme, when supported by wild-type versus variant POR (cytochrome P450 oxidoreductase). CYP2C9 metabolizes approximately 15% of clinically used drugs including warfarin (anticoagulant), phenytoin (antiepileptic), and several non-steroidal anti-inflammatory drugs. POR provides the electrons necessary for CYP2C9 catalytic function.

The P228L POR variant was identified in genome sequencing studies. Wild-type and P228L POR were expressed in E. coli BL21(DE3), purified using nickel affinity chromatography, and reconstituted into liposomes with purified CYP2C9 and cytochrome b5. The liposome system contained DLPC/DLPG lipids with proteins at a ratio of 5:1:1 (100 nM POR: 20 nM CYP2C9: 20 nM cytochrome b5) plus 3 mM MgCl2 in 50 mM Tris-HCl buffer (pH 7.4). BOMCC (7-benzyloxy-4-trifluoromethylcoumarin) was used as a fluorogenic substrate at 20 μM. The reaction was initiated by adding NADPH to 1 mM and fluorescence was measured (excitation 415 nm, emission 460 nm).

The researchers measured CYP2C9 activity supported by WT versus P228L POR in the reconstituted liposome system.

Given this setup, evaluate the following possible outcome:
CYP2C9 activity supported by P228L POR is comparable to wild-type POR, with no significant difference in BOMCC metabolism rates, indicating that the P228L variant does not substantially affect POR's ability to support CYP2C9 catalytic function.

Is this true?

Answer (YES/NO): NO